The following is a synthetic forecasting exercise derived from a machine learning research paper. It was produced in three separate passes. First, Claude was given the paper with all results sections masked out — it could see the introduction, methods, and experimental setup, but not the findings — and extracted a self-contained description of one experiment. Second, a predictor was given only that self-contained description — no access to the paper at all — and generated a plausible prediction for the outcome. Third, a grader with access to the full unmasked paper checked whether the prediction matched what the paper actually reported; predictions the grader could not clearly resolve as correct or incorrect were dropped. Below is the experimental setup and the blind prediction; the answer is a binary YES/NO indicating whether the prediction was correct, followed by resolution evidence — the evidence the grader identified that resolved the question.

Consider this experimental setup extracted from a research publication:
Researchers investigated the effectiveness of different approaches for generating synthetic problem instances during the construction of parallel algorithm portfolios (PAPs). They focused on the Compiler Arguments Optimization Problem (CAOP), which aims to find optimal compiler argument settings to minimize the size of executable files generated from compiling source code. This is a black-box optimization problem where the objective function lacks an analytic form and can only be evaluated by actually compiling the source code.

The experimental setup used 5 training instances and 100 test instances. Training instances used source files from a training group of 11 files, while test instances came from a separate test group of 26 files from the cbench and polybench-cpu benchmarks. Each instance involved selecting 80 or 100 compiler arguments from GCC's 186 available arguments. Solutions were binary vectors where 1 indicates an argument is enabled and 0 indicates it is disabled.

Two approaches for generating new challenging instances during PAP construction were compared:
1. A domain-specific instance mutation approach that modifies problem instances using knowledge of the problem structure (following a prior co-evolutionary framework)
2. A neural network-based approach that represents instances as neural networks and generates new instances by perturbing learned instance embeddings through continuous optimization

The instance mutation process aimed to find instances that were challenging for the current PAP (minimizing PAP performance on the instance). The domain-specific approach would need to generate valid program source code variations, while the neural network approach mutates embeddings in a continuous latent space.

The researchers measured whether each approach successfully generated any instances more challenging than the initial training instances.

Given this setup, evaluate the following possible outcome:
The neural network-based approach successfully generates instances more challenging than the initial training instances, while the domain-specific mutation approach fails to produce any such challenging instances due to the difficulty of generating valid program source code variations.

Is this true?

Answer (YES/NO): YES